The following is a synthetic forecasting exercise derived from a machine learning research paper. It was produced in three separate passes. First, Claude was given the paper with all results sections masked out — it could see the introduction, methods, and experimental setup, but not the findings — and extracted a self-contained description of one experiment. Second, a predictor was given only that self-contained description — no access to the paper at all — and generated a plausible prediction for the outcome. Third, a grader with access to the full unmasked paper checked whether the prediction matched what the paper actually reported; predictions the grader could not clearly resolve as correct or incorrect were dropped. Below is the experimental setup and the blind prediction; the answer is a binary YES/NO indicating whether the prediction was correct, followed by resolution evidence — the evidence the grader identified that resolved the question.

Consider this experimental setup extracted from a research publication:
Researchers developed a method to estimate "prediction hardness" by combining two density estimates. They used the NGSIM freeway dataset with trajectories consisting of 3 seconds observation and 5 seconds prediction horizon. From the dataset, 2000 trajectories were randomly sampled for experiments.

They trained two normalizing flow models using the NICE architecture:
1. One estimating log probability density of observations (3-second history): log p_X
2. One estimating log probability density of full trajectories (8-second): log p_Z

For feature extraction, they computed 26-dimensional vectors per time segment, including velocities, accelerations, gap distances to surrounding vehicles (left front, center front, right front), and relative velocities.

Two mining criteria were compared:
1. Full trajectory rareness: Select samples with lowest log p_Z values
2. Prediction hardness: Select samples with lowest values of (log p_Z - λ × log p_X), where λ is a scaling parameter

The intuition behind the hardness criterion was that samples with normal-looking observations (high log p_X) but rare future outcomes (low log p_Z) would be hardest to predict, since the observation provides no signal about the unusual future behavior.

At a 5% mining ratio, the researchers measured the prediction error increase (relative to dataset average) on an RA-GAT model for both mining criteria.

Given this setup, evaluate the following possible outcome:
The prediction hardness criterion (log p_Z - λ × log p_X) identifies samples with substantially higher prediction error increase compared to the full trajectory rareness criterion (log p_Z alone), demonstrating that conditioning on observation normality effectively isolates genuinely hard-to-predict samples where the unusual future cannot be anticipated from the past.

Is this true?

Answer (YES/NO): NO